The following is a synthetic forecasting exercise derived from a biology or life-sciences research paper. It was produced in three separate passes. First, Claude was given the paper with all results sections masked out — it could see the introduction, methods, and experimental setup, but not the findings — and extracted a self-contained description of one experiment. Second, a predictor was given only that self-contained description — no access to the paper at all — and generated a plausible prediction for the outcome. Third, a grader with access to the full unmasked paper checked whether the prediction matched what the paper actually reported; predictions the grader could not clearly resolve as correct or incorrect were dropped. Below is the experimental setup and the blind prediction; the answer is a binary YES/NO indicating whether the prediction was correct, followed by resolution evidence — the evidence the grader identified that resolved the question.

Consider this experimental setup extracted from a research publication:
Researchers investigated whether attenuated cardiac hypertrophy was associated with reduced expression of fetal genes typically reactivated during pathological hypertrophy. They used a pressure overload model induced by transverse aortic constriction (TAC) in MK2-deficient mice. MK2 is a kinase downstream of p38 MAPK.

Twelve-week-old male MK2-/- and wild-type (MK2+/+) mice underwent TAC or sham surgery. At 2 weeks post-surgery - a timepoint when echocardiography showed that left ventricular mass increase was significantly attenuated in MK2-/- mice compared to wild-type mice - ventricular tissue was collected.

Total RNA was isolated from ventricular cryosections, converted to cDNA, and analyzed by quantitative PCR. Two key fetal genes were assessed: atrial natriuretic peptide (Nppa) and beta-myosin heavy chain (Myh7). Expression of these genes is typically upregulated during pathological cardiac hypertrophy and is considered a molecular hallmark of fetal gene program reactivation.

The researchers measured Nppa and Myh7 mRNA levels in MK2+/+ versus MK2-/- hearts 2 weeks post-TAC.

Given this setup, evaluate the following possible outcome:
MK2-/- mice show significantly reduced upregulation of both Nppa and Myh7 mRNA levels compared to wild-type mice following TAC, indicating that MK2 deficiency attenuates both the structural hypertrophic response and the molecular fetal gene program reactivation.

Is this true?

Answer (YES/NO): NO